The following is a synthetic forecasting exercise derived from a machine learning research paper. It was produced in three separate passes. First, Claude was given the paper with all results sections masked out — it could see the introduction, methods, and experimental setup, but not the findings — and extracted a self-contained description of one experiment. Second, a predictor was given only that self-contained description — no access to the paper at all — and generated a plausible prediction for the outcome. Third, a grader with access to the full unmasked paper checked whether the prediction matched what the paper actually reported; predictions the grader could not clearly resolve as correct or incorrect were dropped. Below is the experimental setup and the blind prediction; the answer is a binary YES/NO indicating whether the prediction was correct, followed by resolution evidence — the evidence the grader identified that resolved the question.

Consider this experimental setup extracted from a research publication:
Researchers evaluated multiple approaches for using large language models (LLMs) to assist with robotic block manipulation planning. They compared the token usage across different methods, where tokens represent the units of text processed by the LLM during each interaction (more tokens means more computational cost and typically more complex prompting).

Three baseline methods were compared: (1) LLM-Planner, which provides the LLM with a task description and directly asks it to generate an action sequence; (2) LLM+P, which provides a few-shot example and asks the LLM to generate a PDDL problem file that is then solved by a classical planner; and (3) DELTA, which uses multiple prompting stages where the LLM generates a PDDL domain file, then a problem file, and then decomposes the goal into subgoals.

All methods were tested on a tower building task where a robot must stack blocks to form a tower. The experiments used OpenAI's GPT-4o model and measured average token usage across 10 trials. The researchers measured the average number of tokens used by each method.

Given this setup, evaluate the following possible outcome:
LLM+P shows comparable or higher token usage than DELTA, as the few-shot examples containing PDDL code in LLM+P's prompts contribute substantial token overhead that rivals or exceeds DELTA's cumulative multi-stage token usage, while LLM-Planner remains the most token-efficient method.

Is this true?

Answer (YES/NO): NO